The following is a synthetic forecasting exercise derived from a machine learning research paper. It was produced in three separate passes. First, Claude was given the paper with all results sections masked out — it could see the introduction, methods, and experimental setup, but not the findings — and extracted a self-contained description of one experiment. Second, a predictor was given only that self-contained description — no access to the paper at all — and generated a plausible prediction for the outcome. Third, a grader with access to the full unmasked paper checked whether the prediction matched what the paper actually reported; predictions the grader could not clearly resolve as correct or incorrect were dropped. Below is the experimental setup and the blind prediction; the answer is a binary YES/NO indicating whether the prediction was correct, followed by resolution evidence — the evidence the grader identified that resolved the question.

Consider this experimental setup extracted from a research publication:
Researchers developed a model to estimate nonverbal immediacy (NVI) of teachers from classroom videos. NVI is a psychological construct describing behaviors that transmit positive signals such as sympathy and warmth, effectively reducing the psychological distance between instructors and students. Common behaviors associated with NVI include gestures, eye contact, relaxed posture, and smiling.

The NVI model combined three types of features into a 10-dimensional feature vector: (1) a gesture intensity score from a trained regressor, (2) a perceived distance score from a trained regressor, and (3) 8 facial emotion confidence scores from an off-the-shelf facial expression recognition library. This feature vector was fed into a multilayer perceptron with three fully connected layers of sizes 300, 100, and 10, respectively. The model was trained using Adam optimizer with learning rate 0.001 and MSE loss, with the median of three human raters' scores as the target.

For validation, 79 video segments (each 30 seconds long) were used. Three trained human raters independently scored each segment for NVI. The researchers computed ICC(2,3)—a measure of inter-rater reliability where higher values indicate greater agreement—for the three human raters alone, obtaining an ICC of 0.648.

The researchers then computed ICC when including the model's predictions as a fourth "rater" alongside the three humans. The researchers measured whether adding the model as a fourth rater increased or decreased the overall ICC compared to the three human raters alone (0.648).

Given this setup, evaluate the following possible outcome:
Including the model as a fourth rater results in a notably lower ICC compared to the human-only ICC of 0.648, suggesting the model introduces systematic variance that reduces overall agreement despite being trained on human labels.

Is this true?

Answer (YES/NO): NO